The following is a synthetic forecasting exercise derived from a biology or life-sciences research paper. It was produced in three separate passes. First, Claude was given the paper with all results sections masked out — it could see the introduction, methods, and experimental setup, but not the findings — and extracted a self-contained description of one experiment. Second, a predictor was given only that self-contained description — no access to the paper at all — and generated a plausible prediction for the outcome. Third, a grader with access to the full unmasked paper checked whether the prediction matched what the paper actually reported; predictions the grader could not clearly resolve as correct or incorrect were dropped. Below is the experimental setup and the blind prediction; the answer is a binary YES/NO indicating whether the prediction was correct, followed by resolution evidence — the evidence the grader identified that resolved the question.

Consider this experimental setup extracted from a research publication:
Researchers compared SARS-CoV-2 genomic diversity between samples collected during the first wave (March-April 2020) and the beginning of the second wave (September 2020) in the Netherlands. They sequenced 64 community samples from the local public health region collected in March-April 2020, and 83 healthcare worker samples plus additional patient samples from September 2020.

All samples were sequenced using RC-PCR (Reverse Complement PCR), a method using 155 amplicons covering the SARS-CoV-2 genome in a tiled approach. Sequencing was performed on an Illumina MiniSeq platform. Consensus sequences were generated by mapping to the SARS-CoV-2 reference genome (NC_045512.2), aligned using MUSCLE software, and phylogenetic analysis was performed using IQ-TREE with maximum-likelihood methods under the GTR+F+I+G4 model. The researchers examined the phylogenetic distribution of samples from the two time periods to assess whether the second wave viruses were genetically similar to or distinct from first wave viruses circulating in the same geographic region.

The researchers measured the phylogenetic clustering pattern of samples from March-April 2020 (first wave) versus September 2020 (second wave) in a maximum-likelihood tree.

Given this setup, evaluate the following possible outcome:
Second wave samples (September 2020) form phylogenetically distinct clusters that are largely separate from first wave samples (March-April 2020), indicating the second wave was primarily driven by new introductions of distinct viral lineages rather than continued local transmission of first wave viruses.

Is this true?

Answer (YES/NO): YES